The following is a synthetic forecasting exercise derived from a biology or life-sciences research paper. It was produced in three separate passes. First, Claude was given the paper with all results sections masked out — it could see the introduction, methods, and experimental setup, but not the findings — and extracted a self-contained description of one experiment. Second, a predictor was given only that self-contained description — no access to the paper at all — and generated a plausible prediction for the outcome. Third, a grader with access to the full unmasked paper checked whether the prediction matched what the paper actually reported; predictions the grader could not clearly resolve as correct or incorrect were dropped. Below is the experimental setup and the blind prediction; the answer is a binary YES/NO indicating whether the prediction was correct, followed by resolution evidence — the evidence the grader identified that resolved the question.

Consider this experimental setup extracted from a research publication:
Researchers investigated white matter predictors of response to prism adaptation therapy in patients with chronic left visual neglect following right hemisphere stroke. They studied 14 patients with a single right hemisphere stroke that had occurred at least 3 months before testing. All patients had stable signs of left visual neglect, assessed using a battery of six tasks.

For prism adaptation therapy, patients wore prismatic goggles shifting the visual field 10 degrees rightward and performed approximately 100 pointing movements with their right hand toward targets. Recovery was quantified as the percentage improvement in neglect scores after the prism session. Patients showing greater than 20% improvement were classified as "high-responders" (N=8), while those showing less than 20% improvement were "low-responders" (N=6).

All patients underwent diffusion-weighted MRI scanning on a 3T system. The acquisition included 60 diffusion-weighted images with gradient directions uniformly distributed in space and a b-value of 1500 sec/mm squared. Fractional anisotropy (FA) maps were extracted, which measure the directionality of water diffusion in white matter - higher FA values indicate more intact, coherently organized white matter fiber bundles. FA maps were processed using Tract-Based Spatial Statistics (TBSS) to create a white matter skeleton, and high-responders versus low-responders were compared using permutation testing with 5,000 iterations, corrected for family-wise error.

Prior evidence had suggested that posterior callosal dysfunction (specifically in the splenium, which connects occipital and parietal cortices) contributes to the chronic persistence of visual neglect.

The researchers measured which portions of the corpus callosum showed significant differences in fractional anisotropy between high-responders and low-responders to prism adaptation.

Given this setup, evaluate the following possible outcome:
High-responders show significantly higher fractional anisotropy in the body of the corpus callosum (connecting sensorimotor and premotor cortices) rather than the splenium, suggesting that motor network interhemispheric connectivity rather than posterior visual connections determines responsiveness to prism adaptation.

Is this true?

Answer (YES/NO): YES